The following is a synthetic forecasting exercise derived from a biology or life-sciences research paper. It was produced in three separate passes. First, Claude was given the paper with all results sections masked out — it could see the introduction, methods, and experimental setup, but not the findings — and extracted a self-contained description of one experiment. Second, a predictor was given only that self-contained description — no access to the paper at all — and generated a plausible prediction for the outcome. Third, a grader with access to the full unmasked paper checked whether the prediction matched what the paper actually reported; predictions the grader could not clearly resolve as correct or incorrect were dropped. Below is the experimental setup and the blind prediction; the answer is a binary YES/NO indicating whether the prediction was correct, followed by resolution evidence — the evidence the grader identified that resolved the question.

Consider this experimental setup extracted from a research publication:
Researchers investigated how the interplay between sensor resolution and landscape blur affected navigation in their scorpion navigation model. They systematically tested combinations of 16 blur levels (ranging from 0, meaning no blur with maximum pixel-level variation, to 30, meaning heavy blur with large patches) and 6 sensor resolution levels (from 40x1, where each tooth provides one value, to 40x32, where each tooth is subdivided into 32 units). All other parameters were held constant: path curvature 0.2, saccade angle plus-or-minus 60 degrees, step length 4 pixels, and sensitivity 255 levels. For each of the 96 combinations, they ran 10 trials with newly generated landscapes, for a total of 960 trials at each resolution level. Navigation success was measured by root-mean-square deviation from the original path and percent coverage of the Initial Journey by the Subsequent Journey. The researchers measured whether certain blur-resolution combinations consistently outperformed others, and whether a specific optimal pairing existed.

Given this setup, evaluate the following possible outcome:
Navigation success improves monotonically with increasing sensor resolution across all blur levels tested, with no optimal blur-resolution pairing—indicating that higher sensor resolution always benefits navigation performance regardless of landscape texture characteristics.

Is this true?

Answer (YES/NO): NO